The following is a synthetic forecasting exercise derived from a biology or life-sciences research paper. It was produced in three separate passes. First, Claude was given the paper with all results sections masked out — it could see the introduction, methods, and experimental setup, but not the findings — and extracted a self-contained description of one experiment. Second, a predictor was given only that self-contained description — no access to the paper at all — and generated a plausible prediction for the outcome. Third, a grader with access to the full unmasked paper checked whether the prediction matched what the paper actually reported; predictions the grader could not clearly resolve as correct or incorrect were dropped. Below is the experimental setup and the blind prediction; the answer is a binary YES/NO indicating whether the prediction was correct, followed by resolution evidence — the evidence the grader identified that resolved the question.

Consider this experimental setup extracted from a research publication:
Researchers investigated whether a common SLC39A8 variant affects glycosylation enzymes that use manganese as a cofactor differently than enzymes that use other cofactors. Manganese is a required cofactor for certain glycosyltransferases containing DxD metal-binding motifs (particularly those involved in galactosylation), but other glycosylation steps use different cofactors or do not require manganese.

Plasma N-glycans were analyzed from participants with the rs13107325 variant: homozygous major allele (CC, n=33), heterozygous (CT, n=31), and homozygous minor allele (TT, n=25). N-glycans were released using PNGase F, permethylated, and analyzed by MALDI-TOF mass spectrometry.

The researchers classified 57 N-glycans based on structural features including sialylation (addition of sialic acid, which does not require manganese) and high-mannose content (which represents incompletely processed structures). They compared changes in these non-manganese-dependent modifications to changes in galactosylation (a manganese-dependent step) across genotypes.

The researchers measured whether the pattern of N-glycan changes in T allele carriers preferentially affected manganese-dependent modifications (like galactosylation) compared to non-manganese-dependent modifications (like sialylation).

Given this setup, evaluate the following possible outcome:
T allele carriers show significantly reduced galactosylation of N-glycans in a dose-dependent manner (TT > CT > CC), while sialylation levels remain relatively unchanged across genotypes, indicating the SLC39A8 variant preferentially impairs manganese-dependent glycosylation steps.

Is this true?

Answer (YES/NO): NO